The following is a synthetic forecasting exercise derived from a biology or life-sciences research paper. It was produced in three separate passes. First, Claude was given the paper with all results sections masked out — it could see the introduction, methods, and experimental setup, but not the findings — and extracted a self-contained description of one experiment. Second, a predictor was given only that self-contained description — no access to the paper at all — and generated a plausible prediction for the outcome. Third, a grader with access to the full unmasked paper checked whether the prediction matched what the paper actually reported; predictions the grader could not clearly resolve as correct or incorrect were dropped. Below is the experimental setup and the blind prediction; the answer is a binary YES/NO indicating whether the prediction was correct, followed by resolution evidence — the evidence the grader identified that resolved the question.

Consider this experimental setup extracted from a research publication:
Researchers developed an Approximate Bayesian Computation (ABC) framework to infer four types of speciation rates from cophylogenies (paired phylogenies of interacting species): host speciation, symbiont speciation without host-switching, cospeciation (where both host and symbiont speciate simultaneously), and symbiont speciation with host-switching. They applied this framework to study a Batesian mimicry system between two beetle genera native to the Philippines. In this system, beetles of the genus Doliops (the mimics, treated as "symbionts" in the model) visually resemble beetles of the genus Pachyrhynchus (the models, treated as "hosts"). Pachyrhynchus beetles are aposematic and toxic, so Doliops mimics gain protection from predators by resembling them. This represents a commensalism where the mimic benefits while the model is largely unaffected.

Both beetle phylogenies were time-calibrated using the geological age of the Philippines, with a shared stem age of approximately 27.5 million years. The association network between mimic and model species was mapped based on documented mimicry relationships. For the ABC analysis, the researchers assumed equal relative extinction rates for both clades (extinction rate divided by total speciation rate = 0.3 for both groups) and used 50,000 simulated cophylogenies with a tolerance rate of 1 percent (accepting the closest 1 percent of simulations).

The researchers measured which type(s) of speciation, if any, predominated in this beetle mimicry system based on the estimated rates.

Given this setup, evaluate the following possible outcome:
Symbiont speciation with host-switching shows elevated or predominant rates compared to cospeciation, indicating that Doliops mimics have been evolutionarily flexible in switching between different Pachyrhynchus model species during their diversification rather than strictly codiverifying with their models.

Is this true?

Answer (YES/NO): NO